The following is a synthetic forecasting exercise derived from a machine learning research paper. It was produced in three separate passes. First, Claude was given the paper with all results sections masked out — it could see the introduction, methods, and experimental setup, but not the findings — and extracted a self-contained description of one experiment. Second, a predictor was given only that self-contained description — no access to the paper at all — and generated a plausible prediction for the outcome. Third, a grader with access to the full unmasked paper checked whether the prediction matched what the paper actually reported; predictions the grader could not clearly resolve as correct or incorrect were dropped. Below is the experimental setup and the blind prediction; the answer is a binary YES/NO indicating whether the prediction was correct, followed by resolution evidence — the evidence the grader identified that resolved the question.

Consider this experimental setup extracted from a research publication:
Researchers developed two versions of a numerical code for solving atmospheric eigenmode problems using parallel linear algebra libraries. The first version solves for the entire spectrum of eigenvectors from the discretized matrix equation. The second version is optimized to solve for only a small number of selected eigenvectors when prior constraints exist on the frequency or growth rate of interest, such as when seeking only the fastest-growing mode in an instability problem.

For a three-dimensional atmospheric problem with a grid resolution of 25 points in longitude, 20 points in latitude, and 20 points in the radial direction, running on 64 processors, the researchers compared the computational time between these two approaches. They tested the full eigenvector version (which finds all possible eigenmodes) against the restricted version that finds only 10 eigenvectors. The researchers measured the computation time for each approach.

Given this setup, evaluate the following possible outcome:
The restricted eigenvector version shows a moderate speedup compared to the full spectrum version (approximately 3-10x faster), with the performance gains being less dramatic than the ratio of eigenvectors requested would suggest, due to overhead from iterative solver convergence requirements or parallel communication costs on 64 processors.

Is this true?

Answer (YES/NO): NO